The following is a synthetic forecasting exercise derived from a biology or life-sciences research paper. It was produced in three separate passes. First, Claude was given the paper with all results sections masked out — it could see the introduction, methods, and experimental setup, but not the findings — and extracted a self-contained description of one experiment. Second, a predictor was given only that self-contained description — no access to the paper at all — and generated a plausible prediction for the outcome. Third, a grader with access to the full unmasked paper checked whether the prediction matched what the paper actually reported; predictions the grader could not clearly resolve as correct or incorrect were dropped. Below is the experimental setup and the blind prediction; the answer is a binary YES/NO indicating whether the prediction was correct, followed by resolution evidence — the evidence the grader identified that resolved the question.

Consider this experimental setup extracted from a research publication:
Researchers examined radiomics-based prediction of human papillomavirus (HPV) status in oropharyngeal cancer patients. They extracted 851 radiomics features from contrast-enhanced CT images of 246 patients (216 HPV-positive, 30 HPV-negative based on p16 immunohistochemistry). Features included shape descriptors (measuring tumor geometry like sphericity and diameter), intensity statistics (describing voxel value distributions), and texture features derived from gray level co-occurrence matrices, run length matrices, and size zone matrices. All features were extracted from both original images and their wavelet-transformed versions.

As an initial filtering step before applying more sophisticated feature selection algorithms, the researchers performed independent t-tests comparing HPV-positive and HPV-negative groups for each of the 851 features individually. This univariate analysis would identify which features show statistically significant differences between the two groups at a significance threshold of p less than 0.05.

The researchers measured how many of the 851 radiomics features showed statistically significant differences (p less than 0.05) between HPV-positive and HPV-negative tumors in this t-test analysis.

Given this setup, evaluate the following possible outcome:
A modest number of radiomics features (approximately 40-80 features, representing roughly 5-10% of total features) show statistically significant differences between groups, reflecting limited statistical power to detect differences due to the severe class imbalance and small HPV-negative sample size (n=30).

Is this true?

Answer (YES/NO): NO